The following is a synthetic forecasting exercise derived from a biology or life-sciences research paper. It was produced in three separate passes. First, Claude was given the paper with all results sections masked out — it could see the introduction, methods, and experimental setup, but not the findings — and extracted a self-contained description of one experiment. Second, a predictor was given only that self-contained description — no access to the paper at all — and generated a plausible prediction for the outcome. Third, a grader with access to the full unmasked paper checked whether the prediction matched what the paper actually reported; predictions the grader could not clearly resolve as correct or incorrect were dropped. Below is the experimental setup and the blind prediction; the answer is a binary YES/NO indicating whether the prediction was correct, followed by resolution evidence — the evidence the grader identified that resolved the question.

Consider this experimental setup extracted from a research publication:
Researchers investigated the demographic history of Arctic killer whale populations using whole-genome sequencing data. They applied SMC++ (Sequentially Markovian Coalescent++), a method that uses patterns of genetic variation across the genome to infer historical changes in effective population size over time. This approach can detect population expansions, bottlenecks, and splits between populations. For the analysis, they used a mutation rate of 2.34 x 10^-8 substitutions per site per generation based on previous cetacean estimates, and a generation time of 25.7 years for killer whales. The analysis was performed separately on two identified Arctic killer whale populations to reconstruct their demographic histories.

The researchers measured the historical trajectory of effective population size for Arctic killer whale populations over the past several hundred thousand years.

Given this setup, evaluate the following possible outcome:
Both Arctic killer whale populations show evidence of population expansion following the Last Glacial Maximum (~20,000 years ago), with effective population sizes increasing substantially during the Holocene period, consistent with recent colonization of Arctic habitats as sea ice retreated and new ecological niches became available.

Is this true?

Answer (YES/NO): NO